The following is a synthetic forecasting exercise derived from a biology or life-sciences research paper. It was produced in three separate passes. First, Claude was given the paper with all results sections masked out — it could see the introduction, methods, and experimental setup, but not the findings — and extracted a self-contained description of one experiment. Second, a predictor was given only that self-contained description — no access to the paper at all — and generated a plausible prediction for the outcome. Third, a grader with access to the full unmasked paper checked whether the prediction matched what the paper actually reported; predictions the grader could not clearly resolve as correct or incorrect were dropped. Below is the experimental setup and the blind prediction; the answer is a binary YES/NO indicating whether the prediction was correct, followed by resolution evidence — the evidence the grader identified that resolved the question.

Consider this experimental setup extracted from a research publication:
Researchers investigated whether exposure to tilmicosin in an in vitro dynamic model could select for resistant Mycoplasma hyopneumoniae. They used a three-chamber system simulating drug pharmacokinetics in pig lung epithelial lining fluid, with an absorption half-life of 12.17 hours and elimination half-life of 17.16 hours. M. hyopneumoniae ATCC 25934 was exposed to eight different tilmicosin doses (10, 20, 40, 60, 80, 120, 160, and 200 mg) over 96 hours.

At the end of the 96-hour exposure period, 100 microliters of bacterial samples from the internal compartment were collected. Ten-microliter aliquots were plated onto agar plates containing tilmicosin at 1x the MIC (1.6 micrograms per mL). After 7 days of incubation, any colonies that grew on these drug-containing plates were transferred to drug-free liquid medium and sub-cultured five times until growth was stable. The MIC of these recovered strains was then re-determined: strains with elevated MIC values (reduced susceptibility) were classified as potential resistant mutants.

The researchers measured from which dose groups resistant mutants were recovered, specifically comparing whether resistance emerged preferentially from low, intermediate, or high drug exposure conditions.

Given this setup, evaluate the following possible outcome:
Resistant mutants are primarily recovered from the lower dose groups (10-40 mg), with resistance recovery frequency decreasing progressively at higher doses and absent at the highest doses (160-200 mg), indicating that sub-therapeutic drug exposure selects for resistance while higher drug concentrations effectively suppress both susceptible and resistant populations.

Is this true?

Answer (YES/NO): NO